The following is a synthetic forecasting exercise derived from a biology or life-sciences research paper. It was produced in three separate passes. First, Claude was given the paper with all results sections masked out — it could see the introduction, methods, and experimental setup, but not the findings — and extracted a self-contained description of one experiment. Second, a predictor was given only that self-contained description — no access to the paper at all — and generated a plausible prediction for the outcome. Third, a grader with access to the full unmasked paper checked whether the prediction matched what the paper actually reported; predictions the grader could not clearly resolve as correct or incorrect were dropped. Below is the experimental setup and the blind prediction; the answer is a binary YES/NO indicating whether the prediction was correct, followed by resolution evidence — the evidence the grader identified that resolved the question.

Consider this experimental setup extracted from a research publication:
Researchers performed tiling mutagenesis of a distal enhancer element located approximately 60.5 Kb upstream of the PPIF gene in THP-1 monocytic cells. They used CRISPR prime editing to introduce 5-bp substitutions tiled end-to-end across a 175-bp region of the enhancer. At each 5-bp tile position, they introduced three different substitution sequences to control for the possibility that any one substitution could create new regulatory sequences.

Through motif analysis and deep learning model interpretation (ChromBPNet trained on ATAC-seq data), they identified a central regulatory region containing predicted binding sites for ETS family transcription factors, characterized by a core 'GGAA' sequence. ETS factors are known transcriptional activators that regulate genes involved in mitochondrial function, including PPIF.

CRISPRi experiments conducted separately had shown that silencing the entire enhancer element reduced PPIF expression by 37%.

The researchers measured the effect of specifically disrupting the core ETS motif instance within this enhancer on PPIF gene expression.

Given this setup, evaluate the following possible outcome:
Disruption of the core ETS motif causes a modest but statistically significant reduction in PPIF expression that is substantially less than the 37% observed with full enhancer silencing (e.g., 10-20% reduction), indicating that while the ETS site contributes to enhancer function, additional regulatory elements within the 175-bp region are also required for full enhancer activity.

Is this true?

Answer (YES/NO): NO